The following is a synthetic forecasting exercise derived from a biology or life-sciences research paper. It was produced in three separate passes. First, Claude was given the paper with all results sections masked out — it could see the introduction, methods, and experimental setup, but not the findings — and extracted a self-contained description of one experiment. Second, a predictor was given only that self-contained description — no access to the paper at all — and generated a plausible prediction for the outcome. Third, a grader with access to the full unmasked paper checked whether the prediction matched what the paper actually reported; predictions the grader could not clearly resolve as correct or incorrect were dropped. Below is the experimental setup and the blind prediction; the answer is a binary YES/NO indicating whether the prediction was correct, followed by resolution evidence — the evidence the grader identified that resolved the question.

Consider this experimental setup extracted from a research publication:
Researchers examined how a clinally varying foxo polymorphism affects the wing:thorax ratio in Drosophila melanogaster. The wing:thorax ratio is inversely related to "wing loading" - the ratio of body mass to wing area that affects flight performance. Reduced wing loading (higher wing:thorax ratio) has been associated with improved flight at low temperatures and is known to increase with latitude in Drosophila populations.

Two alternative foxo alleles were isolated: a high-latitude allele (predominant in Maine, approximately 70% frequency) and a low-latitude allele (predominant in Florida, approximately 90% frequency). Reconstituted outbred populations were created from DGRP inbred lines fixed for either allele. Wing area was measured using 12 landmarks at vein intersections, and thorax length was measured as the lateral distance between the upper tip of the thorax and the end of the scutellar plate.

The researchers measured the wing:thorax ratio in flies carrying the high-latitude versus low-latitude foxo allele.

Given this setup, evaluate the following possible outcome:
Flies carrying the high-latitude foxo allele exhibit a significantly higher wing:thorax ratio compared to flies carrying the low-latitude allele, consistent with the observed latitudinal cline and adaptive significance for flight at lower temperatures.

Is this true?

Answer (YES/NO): YES